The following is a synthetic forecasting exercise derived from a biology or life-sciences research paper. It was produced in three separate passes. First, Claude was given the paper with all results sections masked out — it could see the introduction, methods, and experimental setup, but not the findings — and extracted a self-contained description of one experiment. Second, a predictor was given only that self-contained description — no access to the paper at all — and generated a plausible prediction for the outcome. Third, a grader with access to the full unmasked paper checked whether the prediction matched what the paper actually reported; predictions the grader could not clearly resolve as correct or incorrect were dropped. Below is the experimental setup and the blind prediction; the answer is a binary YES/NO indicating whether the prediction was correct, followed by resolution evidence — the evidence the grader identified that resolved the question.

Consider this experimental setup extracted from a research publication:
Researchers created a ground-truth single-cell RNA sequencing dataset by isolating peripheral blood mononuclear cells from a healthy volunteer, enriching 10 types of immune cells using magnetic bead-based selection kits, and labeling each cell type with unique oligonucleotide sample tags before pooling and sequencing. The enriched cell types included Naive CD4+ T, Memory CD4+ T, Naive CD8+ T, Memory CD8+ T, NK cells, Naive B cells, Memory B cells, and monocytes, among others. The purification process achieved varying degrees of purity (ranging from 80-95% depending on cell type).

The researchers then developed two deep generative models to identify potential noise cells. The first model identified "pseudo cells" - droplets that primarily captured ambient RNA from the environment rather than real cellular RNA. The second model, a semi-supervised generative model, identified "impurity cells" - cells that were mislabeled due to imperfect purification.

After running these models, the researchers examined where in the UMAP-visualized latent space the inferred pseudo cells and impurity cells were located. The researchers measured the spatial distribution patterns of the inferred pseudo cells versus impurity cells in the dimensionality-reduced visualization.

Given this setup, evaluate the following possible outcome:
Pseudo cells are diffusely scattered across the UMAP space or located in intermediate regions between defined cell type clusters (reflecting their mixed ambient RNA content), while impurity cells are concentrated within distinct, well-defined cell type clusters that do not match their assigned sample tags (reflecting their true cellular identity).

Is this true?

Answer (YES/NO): NO